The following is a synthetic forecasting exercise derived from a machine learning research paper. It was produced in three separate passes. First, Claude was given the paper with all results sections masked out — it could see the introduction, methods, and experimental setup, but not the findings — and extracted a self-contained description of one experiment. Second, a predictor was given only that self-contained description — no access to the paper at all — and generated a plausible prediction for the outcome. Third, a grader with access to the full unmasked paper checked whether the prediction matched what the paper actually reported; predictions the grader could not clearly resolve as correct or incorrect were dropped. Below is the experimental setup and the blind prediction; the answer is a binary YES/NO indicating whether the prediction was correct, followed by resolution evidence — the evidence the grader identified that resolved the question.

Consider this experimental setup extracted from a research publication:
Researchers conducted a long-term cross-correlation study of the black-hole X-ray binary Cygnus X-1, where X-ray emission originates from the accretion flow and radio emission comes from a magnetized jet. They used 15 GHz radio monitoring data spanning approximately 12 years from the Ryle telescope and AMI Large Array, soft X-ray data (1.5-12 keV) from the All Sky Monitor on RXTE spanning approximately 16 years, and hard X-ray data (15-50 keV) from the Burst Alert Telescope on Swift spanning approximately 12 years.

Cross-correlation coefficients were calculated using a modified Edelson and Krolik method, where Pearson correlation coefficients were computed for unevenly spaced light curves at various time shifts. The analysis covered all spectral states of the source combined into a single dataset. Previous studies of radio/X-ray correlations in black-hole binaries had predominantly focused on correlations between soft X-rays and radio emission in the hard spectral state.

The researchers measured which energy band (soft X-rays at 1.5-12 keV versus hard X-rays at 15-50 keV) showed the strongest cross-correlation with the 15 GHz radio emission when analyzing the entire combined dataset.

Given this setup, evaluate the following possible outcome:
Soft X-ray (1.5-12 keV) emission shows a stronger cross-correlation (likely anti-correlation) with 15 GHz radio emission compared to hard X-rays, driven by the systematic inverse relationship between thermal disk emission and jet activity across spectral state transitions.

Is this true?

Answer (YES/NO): NO